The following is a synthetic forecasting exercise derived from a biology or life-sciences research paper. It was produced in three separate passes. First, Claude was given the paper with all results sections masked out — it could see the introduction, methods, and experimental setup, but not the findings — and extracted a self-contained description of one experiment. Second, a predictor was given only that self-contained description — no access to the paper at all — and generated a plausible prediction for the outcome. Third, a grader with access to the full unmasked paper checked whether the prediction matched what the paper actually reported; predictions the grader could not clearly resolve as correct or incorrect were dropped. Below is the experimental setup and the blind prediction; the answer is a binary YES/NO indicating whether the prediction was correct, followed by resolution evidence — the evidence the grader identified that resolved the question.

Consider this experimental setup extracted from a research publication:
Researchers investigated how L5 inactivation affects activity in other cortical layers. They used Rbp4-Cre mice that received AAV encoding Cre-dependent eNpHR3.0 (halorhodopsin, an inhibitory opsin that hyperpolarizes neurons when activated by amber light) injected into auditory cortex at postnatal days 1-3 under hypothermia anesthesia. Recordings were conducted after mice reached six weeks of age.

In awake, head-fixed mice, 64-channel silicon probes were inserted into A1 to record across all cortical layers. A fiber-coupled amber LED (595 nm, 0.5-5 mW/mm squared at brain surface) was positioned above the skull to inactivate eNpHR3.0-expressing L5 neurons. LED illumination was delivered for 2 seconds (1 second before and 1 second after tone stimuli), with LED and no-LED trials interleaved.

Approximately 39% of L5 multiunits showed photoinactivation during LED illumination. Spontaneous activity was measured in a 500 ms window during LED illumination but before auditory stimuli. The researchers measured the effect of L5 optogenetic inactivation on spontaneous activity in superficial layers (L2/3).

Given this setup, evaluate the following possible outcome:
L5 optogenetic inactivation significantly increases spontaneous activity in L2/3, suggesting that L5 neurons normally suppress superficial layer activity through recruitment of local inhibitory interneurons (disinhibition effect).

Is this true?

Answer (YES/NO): YES